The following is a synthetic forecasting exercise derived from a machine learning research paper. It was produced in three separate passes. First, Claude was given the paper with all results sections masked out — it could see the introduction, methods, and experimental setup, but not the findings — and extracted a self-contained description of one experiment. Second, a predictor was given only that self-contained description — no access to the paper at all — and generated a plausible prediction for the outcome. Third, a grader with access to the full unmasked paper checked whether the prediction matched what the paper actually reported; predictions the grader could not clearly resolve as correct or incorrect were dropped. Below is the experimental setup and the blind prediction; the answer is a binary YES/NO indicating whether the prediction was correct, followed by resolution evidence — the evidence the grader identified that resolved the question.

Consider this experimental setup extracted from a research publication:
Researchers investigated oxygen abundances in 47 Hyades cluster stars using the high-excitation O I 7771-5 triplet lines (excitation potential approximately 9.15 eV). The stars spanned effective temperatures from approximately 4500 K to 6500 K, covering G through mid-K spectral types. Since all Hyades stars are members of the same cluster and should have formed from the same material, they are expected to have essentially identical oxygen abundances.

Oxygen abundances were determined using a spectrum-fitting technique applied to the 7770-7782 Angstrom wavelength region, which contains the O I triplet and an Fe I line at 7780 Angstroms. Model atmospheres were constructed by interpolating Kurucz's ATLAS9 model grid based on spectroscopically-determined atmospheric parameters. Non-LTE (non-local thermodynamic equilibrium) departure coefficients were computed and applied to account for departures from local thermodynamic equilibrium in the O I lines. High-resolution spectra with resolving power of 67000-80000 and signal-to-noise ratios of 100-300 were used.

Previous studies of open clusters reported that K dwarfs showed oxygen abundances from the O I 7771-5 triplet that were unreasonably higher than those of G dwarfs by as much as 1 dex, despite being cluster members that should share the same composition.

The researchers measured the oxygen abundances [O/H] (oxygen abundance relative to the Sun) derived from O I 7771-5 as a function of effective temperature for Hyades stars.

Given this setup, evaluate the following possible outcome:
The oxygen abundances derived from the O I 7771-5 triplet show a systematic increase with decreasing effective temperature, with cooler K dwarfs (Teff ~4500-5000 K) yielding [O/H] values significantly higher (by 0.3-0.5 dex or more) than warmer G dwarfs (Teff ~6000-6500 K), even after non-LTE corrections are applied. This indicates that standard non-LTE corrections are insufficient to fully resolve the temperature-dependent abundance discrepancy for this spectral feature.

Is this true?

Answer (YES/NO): NO